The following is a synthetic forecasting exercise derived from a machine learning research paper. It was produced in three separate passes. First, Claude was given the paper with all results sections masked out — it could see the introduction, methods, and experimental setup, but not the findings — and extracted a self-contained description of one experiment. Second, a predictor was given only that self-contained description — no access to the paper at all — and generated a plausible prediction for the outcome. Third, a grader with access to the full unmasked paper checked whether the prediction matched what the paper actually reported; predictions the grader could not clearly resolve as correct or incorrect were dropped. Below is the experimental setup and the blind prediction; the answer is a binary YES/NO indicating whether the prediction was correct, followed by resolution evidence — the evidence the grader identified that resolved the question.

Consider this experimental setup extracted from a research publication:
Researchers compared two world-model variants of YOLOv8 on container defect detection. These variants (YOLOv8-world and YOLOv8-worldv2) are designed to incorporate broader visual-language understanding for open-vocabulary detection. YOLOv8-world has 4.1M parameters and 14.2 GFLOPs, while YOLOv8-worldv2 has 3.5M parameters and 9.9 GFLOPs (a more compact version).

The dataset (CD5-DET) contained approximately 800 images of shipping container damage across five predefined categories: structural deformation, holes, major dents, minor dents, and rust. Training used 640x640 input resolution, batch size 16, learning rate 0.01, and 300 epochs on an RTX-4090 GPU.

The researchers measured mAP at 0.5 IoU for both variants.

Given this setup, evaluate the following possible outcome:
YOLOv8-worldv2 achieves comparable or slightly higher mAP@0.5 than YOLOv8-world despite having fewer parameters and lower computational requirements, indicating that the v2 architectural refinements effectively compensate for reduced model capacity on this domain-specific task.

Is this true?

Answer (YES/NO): NO